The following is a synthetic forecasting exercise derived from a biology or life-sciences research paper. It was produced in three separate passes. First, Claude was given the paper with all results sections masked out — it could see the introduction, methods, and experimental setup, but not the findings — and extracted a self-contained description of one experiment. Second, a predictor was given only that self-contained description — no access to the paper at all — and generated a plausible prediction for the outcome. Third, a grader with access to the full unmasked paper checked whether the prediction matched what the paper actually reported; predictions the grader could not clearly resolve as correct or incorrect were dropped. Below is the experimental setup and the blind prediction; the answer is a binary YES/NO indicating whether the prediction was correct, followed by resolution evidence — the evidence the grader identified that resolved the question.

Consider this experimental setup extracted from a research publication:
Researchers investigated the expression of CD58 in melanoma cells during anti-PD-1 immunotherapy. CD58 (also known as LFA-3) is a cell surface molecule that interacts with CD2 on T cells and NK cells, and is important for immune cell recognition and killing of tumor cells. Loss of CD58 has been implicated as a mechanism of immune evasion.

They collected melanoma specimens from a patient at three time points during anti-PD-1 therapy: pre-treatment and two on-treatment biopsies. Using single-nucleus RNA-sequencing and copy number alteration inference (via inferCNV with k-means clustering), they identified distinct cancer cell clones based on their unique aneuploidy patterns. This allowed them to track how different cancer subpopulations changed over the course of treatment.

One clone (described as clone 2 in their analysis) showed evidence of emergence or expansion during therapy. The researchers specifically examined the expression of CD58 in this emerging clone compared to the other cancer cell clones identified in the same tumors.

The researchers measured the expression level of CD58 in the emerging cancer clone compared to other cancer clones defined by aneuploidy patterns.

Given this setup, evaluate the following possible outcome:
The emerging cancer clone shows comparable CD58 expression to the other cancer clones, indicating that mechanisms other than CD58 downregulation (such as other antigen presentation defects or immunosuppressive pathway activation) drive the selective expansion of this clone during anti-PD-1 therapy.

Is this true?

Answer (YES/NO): NO